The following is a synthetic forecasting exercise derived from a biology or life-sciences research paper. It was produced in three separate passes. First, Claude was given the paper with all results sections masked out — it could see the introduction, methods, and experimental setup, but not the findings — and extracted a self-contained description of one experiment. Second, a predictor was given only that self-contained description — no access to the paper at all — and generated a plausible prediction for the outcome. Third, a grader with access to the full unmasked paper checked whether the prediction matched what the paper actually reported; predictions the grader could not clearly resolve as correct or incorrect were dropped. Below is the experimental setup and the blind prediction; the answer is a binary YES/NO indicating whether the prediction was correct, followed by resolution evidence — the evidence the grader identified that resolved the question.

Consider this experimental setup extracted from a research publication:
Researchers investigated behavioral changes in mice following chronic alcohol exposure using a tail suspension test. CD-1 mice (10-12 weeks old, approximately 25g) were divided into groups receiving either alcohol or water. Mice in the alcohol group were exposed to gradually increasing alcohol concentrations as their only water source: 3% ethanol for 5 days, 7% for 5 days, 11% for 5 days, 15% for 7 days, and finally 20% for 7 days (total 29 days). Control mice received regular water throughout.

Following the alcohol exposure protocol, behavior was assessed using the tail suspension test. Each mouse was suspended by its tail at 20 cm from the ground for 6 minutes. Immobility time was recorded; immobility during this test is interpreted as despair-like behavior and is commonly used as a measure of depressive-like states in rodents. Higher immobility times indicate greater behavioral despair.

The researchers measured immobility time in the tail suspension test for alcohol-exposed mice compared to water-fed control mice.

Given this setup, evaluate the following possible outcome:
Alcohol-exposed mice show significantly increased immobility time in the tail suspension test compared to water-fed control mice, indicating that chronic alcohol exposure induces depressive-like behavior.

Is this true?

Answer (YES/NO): YES